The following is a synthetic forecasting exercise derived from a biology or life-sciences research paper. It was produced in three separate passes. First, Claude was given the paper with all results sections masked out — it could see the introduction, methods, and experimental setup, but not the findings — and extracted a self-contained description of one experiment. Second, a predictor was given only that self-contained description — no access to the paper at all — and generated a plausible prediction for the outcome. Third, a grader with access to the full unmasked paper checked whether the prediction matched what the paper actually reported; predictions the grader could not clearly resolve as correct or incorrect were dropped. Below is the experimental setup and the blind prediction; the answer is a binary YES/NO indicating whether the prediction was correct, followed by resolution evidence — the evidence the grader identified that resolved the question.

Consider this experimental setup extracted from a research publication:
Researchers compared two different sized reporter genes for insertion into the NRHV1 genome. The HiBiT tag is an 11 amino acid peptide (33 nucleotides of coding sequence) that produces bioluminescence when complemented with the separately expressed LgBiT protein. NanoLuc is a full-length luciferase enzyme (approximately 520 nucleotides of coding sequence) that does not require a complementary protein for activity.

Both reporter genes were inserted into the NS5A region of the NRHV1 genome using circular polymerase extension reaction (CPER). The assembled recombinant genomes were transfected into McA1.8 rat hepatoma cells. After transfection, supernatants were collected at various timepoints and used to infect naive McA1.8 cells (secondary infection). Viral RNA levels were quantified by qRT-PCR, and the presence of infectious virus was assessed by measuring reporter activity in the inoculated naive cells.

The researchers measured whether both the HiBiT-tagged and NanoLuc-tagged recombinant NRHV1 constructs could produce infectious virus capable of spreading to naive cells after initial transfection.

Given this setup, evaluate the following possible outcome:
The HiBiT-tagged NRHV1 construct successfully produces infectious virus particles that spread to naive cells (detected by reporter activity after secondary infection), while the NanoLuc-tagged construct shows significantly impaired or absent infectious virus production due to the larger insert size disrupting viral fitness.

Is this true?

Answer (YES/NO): YES